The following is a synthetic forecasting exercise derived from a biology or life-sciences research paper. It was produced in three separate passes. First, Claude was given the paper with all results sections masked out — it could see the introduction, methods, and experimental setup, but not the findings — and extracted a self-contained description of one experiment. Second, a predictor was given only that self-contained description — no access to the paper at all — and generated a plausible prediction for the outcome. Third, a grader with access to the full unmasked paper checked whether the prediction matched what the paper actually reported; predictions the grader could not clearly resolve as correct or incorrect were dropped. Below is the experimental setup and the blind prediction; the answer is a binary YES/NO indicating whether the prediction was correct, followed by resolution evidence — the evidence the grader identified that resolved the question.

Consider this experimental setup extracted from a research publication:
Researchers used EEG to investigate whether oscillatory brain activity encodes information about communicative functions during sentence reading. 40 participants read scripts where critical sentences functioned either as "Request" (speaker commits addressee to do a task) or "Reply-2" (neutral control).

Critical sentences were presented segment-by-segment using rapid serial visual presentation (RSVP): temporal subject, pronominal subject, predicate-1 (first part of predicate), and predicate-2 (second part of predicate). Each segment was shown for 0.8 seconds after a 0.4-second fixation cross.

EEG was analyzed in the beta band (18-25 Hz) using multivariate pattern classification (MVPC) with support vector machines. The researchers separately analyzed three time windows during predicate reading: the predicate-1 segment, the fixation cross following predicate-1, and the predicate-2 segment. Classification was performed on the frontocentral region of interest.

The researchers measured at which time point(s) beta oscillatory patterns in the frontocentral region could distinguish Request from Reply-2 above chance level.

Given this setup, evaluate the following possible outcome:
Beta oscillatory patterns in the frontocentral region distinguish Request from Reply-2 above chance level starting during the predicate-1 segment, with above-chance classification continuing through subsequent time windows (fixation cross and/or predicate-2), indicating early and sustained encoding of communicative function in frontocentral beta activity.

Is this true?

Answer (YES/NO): NO